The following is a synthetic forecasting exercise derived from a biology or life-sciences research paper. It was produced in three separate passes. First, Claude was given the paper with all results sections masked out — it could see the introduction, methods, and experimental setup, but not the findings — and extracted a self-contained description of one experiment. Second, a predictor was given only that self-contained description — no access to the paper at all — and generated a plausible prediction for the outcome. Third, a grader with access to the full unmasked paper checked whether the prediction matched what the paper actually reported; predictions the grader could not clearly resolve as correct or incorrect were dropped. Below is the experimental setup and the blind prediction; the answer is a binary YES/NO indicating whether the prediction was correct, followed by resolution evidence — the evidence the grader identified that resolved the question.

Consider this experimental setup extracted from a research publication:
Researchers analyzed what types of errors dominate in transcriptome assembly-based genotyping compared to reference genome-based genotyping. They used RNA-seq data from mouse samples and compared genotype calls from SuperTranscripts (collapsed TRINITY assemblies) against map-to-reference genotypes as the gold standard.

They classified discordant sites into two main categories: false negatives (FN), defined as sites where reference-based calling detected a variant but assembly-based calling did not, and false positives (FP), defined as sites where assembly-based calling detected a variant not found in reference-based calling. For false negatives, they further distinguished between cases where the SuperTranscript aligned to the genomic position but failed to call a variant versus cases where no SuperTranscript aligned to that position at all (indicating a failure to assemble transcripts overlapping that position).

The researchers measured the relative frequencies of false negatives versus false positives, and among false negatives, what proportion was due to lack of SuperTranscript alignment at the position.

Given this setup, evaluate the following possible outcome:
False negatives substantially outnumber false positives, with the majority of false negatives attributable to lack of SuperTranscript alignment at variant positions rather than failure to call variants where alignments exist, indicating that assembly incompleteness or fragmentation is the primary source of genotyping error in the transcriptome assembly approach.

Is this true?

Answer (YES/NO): YES